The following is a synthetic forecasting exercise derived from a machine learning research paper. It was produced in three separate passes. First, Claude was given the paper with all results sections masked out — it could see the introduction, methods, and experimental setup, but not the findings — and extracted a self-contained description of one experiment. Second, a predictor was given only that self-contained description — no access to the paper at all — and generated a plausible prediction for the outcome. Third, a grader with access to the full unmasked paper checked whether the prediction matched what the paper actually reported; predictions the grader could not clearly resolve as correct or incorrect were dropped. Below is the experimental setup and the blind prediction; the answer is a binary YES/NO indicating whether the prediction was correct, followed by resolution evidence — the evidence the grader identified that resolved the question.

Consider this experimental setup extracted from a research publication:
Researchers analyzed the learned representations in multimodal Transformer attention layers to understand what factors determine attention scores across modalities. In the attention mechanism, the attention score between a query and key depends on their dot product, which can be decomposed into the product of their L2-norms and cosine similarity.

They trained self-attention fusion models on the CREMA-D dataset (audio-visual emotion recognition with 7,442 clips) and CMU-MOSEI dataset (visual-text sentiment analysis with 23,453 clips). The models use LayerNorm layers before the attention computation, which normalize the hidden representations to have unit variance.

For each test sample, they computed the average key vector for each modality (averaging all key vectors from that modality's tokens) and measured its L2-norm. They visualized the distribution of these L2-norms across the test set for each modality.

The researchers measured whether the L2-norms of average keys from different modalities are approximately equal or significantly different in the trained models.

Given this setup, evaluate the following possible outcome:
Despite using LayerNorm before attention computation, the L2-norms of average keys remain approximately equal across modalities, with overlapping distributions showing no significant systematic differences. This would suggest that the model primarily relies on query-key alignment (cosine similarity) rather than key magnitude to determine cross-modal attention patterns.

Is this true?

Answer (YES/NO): YES